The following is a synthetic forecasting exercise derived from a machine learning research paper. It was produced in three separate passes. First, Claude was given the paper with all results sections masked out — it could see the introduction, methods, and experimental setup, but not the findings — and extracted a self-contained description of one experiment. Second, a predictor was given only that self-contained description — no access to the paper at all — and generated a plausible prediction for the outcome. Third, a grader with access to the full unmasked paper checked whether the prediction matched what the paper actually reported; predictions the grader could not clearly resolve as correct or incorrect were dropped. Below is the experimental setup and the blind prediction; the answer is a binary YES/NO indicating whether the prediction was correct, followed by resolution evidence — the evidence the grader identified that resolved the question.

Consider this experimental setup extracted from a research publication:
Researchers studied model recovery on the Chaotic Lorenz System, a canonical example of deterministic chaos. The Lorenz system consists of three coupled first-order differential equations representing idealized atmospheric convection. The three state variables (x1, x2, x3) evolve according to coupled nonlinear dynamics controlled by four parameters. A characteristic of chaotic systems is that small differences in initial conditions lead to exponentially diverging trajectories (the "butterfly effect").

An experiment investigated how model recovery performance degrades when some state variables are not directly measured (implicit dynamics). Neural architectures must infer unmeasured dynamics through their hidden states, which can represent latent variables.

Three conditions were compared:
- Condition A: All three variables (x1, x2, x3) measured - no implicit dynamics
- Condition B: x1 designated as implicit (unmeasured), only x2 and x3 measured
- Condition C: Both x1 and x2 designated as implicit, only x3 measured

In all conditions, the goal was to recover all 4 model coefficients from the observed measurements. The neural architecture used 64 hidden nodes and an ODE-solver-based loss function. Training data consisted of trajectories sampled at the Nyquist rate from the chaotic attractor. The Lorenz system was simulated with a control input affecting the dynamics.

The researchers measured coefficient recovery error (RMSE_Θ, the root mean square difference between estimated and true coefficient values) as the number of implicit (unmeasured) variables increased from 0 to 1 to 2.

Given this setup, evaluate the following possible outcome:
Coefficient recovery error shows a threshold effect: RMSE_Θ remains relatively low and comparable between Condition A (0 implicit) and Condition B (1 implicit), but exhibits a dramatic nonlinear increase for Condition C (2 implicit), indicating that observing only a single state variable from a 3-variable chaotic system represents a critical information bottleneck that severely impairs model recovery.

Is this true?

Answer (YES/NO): NO